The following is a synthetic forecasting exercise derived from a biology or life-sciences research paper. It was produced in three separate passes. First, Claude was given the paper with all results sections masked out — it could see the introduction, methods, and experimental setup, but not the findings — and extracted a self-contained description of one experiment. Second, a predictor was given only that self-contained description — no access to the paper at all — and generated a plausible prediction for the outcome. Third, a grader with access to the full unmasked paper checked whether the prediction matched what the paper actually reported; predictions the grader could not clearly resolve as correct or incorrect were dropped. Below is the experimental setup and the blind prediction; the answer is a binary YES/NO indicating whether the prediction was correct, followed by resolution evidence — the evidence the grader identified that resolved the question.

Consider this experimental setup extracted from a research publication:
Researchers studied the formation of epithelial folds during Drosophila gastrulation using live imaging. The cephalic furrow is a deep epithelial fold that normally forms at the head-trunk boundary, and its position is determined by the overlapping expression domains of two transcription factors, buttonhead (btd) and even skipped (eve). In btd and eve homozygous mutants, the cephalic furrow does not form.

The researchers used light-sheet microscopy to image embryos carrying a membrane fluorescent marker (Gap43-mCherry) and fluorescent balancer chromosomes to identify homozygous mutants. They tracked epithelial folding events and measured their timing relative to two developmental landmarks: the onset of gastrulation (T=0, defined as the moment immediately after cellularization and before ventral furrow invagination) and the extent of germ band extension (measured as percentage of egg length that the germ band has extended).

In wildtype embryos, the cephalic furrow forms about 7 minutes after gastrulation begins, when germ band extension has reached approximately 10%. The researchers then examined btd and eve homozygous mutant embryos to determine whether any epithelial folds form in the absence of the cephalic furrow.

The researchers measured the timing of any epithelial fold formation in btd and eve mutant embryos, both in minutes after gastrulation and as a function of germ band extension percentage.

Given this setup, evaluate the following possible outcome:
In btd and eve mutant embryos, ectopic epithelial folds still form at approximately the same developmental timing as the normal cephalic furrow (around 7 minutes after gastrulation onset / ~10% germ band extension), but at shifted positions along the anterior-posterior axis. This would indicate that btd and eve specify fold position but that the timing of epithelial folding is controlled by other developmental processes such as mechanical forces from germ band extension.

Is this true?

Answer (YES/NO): NO